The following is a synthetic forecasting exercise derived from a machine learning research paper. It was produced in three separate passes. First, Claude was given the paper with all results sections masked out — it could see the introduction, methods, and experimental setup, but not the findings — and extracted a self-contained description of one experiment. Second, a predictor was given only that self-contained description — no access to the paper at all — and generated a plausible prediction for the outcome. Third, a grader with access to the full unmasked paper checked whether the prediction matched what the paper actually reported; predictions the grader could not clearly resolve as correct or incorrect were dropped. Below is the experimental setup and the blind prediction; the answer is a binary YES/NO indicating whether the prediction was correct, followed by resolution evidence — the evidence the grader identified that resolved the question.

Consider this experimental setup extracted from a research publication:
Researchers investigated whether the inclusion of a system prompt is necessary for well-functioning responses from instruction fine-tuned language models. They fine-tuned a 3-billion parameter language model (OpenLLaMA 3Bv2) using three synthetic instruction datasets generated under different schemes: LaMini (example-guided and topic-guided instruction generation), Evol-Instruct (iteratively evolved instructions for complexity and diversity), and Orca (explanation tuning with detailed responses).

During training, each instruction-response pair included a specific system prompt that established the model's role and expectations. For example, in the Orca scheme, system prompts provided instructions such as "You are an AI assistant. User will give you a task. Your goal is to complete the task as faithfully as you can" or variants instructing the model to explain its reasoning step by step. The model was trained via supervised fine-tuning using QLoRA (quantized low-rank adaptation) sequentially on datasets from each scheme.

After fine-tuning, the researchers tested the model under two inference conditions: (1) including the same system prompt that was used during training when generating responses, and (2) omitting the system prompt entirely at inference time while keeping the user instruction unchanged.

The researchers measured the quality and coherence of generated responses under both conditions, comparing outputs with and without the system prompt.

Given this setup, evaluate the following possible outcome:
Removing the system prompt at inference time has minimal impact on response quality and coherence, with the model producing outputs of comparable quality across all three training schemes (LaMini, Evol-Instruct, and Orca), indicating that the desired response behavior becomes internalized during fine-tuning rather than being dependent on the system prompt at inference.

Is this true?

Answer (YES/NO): NO